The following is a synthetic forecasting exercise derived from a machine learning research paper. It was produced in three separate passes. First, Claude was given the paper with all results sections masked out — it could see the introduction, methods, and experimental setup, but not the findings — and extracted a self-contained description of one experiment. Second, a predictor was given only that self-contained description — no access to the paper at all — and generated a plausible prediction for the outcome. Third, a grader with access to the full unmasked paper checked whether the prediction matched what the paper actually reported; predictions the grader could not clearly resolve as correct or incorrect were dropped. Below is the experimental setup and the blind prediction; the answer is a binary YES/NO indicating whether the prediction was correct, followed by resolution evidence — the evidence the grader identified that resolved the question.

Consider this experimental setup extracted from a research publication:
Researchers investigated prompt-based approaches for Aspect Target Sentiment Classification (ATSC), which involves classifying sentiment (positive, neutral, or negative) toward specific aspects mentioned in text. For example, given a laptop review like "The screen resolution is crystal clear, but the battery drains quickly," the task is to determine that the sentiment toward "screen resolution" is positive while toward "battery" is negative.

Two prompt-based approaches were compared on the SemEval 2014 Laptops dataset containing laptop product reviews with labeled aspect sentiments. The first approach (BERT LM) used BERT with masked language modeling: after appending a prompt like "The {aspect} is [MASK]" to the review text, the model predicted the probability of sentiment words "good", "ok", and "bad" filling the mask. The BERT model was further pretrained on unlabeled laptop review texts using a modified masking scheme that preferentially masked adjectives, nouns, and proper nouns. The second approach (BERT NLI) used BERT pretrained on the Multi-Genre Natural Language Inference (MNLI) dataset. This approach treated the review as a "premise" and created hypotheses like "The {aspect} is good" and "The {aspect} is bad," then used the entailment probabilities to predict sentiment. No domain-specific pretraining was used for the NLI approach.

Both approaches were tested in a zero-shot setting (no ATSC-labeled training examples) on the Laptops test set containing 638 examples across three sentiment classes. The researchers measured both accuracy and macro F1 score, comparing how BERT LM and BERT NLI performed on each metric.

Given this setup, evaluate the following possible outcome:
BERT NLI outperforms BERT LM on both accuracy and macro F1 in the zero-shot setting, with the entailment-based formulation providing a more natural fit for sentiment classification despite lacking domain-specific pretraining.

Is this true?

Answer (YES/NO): NO